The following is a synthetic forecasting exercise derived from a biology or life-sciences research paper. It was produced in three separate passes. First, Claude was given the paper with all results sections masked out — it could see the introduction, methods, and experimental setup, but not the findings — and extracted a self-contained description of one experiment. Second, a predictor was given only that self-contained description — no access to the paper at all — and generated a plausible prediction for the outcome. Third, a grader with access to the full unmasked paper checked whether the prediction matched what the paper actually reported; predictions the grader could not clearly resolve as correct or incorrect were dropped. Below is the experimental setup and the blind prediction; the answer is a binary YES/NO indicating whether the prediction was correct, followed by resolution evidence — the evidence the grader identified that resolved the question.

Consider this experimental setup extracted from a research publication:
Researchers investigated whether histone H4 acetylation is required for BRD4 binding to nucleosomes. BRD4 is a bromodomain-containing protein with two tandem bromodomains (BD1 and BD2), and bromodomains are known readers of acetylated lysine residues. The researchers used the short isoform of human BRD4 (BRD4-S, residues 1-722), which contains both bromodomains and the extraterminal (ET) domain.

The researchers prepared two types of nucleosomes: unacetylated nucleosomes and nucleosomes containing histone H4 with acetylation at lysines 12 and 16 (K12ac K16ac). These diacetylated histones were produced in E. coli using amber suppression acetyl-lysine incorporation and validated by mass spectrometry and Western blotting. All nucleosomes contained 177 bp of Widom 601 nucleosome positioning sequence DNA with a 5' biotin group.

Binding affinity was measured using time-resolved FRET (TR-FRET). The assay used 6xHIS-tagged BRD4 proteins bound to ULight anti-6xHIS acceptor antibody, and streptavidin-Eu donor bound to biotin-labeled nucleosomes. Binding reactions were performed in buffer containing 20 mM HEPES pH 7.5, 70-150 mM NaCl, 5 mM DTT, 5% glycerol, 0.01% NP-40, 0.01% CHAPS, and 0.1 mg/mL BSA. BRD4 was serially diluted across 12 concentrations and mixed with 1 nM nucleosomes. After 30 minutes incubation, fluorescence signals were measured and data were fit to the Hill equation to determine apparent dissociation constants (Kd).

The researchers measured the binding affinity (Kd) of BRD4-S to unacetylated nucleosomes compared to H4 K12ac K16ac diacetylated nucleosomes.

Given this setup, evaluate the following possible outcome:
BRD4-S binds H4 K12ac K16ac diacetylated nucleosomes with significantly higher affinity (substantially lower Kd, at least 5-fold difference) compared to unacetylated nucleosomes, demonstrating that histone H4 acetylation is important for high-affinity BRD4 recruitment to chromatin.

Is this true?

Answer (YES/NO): NO